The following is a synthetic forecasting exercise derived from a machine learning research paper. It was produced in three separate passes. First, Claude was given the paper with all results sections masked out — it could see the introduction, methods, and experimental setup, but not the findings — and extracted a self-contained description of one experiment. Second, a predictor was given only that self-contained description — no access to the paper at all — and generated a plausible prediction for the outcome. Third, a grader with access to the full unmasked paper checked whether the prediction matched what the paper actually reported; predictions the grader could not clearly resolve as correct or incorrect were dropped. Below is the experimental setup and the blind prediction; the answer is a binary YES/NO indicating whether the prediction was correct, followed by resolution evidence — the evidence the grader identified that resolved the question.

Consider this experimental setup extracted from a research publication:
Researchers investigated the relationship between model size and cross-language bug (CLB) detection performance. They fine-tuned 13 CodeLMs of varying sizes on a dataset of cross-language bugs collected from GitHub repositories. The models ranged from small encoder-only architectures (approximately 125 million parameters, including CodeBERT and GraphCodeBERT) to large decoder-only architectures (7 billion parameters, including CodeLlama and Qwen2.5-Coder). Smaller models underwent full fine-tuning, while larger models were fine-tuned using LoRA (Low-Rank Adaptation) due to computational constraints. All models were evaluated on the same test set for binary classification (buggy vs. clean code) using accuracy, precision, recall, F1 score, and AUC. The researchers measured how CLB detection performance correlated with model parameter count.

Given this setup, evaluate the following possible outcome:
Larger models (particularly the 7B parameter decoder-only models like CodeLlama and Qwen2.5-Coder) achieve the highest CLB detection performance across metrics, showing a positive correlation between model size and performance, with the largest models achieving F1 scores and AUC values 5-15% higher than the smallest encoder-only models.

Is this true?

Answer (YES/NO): NO